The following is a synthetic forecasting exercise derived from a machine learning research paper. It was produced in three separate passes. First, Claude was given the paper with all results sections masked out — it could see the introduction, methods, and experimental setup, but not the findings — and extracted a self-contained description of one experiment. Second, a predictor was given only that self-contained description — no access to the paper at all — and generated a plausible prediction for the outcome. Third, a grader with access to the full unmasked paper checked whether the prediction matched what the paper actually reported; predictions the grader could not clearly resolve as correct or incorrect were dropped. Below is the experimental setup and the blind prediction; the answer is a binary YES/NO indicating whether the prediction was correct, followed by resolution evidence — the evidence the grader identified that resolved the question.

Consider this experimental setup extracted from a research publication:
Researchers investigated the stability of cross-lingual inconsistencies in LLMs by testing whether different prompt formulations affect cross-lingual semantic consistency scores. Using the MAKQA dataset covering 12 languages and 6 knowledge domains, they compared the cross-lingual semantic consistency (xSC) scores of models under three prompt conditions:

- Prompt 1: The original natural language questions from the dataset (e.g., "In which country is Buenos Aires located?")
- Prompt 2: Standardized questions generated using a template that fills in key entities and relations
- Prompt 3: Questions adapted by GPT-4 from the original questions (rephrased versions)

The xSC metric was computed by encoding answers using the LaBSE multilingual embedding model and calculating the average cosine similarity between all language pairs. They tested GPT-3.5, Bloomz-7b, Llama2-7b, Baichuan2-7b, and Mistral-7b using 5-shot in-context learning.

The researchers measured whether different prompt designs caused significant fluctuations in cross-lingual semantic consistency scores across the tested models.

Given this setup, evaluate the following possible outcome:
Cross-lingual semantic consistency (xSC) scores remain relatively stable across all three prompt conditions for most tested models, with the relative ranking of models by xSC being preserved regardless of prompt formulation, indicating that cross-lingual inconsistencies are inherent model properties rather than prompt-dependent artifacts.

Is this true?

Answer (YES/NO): YES